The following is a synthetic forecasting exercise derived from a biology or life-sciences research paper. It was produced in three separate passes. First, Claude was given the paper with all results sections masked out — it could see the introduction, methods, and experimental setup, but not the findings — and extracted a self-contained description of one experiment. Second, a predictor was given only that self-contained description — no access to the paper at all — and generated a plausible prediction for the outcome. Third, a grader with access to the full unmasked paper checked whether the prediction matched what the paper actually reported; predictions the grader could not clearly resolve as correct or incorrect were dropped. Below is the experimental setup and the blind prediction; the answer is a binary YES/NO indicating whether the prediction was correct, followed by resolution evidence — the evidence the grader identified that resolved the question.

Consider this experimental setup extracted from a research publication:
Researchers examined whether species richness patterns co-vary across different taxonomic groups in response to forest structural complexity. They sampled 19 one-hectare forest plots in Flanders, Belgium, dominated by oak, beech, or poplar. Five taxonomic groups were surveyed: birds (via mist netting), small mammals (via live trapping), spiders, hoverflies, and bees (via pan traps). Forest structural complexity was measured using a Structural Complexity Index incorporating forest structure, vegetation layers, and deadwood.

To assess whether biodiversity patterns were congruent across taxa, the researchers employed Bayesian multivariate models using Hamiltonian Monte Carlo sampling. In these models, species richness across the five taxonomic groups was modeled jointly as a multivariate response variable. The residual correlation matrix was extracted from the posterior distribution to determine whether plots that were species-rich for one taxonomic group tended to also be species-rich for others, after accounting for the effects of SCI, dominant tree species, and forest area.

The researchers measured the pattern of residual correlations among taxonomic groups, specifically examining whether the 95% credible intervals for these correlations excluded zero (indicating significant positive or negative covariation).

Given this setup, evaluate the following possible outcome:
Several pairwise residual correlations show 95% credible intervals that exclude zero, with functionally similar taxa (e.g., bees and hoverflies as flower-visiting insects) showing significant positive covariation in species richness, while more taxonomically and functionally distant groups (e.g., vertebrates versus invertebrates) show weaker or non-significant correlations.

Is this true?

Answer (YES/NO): NO